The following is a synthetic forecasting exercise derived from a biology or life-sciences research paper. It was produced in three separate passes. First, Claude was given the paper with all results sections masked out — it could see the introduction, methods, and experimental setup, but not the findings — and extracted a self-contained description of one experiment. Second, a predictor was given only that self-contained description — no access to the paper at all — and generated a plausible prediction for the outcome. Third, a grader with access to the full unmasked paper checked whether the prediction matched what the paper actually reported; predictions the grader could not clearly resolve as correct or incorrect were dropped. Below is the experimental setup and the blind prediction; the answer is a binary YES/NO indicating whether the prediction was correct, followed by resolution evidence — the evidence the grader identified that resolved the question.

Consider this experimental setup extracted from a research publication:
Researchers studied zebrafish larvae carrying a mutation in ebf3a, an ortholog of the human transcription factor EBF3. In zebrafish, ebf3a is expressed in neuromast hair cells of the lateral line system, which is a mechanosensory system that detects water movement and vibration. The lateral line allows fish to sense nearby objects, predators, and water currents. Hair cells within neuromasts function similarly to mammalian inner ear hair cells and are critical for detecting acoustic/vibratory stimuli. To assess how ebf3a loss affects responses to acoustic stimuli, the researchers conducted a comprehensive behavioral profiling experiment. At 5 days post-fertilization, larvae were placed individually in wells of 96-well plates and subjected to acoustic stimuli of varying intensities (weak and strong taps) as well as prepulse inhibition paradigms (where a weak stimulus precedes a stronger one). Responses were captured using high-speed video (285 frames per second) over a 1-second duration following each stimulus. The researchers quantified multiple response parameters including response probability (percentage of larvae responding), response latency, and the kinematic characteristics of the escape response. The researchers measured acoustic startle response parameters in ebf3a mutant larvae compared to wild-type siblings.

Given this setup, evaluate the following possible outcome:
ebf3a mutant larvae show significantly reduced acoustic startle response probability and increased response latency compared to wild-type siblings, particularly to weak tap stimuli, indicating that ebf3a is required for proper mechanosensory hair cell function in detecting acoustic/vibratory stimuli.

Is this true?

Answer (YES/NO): NO